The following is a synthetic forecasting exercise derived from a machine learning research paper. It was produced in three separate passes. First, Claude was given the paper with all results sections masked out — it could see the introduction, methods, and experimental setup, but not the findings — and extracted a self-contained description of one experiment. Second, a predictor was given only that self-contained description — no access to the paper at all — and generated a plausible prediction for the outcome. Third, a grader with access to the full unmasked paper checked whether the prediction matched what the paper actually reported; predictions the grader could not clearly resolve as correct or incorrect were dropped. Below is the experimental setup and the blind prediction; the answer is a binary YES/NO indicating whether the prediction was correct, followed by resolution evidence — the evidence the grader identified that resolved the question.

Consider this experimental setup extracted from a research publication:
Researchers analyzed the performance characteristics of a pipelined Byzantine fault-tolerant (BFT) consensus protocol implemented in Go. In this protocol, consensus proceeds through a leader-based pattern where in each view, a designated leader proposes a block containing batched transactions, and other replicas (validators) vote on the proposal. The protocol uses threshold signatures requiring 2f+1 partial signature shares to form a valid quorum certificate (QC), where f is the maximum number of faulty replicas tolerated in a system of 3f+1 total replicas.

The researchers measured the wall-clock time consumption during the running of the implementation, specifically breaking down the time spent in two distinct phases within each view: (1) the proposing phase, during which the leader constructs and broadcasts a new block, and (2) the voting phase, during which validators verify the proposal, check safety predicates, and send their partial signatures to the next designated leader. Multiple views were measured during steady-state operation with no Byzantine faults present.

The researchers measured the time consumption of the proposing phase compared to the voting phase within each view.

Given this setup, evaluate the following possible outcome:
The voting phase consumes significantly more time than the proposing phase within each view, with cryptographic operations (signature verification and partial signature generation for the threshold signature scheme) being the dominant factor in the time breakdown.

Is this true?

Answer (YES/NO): NO